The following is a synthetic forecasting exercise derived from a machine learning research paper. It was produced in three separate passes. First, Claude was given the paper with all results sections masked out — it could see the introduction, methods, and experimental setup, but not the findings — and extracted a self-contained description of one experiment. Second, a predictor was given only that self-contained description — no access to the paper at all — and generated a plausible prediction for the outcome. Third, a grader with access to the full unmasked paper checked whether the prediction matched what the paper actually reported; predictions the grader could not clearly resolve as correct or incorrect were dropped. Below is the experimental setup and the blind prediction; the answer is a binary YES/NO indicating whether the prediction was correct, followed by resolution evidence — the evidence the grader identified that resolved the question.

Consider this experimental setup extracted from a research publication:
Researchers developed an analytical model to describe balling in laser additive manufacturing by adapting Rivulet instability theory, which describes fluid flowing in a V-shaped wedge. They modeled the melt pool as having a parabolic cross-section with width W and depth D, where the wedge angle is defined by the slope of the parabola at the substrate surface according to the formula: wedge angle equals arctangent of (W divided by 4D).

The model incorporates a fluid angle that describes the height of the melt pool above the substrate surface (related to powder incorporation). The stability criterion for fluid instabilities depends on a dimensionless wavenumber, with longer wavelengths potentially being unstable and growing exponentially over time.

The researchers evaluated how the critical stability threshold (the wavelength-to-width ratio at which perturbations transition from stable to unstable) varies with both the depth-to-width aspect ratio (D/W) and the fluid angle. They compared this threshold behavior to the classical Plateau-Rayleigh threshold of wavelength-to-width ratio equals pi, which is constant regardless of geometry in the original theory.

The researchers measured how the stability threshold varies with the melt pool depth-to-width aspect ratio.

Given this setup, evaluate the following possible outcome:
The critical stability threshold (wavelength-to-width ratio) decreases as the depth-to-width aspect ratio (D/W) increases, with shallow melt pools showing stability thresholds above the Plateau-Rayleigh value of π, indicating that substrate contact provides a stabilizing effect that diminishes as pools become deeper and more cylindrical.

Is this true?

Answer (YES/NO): NO